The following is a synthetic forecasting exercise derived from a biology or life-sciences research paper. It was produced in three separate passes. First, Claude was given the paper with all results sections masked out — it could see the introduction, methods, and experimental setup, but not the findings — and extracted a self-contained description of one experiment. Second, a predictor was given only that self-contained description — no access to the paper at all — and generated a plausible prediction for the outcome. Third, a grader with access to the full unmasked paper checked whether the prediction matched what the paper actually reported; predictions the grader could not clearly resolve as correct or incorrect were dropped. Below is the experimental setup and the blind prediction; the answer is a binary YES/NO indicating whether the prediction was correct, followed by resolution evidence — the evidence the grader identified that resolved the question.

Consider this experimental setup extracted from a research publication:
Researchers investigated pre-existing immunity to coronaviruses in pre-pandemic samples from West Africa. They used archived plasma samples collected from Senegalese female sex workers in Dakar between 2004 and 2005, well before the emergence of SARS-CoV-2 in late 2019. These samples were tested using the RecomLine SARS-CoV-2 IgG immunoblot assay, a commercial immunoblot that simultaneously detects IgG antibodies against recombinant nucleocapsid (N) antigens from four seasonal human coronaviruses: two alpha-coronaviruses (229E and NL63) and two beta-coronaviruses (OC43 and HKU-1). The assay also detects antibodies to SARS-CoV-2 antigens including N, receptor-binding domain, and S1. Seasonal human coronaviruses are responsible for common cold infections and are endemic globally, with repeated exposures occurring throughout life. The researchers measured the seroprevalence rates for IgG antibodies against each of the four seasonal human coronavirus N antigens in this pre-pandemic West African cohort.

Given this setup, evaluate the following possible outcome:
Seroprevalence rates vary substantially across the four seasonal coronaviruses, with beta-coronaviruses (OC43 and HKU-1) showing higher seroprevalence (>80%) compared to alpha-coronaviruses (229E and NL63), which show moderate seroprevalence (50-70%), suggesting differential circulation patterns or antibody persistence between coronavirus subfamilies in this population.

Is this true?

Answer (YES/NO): NO